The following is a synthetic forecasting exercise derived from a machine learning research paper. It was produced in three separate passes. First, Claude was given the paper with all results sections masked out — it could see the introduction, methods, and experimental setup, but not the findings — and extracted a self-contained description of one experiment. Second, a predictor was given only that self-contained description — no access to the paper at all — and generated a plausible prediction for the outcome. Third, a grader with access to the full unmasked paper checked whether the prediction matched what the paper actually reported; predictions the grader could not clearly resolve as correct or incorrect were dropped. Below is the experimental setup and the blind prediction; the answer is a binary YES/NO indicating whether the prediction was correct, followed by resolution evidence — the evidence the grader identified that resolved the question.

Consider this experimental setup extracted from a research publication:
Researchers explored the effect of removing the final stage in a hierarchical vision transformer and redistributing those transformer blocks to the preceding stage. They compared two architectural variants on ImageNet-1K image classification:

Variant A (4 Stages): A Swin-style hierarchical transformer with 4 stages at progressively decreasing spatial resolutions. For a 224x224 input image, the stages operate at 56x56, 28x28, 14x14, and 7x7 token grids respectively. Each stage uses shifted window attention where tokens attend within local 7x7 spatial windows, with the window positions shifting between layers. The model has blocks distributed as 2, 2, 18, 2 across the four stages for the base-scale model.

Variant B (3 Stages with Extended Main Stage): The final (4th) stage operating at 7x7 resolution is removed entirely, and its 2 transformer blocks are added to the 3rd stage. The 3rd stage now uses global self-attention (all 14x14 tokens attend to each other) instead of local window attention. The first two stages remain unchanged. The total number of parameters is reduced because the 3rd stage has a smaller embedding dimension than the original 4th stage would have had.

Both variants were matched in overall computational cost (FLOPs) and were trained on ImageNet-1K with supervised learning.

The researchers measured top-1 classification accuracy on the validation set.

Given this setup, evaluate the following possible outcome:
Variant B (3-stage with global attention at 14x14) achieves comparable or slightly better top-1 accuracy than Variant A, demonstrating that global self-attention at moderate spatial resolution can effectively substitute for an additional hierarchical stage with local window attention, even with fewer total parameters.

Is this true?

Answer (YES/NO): YES